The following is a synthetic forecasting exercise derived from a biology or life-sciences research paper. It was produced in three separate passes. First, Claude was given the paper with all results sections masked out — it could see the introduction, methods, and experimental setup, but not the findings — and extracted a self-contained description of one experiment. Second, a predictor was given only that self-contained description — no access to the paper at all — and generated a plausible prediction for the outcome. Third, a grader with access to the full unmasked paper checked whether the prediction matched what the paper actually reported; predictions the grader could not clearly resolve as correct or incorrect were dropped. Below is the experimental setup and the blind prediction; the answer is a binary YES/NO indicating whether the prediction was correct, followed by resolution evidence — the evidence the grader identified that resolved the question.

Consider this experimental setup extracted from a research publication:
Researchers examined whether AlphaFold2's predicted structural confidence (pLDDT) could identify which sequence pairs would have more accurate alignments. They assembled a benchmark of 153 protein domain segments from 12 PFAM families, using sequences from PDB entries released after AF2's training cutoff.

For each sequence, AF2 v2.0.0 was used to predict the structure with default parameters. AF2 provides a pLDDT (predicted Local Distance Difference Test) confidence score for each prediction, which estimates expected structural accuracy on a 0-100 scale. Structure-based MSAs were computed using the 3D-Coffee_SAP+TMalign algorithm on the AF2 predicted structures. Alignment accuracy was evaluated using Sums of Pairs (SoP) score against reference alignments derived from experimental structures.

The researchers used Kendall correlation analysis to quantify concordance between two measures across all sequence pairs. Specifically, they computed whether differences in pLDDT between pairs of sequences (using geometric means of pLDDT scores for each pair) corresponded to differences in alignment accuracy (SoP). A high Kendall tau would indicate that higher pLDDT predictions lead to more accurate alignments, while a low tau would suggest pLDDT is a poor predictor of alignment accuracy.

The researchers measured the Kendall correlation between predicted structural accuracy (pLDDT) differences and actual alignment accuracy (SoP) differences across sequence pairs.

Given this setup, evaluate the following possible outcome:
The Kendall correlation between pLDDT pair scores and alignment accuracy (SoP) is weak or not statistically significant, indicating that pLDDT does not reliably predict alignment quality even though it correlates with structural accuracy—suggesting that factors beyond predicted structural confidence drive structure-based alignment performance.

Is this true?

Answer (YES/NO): YES